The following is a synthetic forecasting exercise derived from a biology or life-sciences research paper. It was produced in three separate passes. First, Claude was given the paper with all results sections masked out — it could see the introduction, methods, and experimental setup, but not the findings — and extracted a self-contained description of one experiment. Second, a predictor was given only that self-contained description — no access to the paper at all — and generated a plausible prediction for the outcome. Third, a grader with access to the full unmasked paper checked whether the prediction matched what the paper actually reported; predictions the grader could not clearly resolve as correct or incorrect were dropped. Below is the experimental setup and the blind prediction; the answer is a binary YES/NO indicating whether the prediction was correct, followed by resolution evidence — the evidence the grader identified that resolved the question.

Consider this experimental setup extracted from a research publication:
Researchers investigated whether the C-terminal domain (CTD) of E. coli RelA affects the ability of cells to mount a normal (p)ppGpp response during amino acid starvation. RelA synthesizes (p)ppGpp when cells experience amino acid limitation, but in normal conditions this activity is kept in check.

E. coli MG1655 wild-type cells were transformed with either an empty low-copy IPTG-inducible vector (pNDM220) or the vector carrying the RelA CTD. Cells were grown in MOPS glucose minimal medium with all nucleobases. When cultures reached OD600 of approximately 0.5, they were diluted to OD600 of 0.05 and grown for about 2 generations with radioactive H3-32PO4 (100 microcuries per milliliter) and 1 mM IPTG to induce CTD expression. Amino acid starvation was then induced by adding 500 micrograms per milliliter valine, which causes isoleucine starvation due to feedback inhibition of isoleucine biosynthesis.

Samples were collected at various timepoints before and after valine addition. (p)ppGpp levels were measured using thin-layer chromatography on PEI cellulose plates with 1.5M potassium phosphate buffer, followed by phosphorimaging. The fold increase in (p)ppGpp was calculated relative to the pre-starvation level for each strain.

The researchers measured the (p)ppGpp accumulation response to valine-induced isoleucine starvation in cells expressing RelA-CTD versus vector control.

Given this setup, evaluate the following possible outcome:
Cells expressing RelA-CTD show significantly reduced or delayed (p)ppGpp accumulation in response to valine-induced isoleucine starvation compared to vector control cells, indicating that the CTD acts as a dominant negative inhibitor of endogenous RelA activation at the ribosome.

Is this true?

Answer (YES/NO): NO